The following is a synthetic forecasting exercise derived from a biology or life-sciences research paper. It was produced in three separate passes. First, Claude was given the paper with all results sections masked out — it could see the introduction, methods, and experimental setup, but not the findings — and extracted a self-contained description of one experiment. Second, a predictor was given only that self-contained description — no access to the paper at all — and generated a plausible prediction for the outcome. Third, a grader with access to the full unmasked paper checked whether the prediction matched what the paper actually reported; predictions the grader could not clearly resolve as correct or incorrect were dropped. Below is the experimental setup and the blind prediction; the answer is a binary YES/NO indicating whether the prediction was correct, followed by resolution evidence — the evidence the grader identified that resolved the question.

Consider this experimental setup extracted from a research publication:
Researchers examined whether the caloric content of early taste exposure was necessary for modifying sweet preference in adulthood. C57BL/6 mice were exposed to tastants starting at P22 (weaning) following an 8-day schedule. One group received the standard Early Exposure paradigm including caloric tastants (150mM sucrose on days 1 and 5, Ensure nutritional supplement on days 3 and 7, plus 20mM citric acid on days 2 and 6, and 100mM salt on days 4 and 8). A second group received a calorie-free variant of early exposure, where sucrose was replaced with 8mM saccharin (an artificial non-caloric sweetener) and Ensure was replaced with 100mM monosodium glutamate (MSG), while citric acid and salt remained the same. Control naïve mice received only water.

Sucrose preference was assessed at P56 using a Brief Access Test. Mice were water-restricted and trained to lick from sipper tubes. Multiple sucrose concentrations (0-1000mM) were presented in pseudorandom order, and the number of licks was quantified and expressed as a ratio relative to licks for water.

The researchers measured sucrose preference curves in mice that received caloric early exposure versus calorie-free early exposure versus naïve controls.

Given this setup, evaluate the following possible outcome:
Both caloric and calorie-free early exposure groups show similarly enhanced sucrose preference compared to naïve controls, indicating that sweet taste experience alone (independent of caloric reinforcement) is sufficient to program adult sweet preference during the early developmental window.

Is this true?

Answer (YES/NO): NO